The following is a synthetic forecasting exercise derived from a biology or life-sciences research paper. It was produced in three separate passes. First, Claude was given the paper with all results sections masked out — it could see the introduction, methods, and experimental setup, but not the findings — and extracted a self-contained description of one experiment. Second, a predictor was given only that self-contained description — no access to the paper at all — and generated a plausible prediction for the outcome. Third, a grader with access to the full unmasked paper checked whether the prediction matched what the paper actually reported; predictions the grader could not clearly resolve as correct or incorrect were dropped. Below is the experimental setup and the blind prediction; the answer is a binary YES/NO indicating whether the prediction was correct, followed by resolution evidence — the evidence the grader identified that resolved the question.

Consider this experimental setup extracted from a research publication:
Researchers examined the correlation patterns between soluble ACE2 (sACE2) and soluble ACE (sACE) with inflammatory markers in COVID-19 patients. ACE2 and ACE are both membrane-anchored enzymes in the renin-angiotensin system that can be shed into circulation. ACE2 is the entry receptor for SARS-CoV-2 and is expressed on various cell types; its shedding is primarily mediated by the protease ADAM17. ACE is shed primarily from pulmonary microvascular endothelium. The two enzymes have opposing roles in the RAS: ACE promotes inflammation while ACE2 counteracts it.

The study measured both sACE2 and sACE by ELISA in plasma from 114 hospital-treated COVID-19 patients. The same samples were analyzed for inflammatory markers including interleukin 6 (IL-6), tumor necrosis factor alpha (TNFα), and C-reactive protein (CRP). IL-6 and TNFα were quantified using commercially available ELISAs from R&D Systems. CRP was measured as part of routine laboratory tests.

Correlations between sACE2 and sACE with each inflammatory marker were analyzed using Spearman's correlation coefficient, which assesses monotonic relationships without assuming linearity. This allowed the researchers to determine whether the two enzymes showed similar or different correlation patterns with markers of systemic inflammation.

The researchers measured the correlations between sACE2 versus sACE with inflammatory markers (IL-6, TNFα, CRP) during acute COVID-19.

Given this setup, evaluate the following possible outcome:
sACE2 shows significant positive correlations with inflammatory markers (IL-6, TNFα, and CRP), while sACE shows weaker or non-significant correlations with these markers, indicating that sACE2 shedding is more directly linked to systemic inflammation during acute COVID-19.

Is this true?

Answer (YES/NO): NO